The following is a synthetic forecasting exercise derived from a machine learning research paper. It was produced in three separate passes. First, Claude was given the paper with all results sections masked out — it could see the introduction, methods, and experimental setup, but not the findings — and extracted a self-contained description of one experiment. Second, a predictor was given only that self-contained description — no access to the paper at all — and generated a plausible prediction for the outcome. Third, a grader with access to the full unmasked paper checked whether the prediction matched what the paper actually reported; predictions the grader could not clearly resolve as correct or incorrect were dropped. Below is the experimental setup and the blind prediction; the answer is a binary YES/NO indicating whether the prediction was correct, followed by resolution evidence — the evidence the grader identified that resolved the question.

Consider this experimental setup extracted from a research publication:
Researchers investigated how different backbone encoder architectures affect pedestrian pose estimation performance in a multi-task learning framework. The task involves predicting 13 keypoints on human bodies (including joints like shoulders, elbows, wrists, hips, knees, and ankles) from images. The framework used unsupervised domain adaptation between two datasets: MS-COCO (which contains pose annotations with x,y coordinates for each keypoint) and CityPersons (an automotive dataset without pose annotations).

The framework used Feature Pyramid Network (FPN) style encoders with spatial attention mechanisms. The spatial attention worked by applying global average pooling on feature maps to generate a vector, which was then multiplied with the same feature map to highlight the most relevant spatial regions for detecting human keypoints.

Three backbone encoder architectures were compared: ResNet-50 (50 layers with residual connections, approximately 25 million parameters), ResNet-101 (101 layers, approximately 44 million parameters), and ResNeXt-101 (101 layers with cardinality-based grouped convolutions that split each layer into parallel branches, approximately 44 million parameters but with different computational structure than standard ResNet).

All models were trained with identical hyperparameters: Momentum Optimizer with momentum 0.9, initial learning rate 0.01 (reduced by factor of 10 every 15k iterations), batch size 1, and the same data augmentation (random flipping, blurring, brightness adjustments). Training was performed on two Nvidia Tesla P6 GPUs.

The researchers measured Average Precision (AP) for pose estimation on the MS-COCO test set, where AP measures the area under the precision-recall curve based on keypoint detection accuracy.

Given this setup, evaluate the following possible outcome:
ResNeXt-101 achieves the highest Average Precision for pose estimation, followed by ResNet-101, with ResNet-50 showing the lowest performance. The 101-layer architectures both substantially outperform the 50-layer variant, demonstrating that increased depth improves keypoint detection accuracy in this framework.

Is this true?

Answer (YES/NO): YES